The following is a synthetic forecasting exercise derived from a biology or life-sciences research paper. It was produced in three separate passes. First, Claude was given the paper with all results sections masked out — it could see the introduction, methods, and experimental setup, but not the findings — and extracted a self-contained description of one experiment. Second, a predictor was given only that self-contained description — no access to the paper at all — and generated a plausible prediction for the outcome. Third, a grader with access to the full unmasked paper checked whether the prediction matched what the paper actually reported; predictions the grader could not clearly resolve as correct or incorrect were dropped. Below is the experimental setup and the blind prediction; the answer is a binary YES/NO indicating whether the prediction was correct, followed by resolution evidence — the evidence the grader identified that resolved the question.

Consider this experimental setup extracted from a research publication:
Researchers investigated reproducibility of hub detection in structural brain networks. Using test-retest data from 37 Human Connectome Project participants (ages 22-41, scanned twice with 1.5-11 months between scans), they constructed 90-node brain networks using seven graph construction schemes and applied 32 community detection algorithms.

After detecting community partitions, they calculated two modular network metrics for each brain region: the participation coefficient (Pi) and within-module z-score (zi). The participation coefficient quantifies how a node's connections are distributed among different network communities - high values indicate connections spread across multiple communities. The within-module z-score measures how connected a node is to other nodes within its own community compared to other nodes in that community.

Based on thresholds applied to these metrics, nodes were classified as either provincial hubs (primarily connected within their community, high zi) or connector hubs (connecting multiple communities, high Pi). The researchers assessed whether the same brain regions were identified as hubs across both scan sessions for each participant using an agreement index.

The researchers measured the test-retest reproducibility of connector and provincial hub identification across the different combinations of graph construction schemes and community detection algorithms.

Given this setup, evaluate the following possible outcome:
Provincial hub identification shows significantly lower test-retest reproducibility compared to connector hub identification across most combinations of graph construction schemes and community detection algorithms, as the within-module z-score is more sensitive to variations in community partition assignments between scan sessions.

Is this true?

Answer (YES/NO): YES